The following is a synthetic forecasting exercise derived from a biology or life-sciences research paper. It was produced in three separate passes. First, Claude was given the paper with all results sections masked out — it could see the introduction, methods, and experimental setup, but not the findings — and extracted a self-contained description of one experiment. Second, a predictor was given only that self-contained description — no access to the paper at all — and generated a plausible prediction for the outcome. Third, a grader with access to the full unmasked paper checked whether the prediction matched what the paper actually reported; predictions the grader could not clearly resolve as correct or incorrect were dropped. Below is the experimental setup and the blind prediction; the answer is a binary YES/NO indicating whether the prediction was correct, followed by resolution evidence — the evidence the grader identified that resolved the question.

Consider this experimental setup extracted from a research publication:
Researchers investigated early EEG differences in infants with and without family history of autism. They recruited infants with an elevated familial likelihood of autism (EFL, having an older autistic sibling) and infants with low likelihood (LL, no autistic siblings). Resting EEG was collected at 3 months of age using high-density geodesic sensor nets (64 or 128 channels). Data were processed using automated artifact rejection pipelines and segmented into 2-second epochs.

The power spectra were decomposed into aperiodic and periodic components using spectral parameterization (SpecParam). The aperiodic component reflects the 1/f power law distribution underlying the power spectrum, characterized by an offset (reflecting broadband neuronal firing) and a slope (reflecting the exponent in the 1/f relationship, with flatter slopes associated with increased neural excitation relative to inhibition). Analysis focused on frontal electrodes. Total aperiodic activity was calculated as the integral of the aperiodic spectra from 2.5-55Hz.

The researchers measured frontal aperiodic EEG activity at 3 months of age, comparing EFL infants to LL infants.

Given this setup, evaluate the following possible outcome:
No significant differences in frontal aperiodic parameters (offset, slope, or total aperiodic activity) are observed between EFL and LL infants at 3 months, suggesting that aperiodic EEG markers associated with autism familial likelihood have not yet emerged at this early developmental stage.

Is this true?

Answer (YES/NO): NO